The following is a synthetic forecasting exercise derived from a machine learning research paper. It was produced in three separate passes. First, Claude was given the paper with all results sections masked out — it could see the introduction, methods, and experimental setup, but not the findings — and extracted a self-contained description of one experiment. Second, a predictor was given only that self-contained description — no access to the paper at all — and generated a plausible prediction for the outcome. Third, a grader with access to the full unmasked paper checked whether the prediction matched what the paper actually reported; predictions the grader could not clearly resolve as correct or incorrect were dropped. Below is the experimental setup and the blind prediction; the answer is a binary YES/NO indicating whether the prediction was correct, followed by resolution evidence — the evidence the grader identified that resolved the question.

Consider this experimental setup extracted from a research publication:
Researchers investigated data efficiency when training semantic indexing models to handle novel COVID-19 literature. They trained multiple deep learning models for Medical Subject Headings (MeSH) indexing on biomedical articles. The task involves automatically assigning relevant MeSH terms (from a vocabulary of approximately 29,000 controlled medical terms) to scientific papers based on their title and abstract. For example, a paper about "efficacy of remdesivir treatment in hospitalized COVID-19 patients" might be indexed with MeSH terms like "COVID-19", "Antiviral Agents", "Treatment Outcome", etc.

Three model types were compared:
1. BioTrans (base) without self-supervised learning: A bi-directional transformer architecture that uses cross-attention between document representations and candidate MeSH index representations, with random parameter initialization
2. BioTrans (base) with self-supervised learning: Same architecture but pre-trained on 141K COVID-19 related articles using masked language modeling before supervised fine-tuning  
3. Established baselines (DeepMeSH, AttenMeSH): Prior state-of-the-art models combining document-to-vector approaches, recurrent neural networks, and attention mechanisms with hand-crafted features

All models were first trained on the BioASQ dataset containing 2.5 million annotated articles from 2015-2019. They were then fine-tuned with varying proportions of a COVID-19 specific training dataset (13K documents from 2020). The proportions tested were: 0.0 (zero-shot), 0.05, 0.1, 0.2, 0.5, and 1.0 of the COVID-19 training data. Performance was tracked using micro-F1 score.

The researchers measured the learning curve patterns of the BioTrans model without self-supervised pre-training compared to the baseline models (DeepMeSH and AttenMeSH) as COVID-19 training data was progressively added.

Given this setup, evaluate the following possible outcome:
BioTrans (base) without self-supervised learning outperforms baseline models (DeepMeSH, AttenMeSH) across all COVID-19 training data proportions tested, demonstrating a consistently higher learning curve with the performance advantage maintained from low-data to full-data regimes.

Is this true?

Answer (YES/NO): NO